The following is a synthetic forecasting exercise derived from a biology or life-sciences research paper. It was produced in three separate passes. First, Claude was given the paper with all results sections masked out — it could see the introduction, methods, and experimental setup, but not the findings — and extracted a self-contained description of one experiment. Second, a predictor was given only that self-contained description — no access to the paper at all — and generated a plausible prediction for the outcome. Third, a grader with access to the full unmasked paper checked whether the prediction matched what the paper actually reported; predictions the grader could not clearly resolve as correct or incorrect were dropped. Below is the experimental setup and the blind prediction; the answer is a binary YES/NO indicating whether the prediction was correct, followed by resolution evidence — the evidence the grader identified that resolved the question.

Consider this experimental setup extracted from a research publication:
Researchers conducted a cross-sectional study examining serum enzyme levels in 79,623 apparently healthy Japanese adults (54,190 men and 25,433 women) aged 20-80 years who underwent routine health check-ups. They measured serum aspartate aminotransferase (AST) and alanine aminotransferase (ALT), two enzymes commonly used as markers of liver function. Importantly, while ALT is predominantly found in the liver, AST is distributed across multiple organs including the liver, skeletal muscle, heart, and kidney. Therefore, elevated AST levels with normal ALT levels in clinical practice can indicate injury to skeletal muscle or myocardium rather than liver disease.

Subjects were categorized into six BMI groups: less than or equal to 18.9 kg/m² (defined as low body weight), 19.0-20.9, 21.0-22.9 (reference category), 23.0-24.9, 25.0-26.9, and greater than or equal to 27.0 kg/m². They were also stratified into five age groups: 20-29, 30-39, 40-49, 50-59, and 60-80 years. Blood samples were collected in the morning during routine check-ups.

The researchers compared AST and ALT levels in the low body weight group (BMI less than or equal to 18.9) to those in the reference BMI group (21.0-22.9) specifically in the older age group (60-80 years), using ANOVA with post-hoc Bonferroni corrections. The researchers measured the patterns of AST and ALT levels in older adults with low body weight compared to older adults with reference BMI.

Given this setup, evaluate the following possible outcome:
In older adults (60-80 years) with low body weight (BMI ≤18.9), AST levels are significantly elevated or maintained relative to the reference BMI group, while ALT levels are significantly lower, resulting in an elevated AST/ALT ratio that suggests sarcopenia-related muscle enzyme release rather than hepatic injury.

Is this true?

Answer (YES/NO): NO